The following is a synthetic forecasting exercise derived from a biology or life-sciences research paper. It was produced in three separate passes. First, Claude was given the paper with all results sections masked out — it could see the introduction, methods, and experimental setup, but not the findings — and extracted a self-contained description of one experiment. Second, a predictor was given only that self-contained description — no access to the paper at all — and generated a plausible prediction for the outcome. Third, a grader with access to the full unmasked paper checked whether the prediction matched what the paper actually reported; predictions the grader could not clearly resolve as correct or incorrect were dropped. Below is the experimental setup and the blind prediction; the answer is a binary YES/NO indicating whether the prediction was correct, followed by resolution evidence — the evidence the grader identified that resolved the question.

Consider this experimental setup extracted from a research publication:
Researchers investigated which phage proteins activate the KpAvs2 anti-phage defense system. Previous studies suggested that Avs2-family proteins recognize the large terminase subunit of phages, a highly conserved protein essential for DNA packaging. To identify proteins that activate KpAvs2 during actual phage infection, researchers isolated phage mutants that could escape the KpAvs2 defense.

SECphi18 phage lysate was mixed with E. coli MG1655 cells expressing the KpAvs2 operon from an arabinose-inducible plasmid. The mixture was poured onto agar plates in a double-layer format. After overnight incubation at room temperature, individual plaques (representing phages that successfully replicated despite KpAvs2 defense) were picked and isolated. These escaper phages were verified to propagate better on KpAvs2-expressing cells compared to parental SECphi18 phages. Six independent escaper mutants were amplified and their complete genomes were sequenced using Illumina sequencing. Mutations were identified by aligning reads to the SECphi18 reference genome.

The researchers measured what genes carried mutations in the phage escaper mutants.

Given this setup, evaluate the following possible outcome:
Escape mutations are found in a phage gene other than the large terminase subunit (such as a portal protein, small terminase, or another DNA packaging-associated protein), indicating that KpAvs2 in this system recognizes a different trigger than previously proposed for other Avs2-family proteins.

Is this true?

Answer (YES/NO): YES